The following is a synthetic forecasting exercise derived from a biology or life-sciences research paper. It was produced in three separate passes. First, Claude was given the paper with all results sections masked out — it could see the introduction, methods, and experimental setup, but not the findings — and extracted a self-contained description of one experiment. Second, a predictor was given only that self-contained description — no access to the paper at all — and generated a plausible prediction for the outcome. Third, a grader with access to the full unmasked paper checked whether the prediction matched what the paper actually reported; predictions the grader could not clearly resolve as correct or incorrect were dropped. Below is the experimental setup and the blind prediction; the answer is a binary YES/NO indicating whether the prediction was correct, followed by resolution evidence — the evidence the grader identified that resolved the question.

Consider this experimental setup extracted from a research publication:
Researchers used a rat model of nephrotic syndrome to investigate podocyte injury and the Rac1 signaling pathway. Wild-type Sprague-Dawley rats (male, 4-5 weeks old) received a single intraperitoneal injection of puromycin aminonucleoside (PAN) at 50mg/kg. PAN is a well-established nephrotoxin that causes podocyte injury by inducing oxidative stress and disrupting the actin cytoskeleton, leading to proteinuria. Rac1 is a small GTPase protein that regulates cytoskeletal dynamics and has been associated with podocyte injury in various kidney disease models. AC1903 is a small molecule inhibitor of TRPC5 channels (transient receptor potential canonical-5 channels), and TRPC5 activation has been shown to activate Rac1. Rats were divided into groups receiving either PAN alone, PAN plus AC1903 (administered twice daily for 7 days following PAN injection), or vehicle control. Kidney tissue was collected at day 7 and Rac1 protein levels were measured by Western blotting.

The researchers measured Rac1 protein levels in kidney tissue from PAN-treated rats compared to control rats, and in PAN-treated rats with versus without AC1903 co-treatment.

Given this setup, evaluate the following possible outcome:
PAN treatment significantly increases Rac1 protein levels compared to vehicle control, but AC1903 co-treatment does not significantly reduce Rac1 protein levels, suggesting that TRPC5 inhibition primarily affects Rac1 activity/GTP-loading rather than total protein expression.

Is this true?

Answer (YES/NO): NO